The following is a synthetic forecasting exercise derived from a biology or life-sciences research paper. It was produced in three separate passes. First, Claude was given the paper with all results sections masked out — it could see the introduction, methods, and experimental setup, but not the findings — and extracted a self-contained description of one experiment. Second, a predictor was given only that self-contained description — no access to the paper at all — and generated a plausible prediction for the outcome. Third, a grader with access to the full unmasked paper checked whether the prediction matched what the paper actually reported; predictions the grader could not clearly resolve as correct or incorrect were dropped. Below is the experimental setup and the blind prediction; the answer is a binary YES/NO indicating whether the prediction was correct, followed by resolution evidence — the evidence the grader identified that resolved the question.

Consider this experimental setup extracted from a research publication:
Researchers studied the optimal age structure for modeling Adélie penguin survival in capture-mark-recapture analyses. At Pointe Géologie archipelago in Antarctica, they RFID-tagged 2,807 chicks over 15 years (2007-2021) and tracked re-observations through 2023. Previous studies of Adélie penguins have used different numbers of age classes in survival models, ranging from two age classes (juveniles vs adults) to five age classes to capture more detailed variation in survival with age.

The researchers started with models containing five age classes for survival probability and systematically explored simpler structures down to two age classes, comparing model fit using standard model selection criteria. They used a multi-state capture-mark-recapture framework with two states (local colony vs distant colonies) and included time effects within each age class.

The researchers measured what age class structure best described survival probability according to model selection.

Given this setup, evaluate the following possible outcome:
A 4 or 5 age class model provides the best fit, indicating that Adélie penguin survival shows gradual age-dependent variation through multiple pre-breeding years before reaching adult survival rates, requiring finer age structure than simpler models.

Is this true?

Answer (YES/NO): NO